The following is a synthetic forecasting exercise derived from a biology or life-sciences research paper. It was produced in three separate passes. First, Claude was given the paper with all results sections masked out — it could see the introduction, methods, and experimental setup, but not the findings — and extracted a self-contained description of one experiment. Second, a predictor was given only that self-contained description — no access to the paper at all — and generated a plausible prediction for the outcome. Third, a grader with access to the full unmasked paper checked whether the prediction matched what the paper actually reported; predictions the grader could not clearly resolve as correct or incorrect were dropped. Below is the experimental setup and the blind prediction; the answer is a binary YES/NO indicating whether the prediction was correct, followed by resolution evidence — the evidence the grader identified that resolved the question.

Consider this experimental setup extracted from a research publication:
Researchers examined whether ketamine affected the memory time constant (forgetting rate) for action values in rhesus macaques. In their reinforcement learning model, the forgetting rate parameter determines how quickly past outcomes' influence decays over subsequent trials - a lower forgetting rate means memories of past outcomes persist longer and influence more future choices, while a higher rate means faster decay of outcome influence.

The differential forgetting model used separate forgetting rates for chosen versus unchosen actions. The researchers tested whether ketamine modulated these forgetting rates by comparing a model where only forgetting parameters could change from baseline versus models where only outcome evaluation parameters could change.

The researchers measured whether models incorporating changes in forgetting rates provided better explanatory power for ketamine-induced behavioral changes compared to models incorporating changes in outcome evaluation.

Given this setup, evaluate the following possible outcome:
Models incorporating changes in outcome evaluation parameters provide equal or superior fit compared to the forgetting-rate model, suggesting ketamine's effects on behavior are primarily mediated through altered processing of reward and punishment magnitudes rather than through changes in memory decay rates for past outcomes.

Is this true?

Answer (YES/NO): YES